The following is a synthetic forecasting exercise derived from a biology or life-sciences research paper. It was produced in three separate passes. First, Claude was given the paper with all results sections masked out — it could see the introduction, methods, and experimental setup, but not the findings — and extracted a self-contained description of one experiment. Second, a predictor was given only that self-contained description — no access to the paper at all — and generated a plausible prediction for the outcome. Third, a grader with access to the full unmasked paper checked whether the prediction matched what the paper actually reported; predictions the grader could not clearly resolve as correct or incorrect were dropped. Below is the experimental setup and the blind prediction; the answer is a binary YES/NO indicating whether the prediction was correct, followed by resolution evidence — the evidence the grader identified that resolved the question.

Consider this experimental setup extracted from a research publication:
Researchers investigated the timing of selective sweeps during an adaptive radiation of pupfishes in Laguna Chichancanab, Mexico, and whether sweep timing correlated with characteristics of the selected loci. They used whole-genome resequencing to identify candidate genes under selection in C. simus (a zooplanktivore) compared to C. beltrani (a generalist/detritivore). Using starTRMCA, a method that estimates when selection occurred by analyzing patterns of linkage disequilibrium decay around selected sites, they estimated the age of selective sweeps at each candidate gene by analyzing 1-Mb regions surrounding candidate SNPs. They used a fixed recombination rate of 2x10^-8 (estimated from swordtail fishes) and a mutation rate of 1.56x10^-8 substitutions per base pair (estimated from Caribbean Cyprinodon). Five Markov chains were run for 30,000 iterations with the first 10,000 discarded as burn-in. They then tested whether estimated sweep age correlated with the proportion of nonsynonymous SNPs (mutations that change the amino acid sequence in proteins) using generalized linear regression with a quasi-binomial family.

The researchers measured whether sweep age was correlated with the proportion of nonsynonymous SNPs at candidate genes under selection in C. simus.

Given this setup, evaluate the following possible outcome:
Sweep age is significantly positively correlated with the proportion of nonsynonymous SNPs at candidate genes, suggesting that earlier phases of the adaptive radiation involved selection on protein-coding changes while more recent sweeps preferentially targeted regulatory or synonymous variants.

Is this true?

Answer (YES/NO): NO